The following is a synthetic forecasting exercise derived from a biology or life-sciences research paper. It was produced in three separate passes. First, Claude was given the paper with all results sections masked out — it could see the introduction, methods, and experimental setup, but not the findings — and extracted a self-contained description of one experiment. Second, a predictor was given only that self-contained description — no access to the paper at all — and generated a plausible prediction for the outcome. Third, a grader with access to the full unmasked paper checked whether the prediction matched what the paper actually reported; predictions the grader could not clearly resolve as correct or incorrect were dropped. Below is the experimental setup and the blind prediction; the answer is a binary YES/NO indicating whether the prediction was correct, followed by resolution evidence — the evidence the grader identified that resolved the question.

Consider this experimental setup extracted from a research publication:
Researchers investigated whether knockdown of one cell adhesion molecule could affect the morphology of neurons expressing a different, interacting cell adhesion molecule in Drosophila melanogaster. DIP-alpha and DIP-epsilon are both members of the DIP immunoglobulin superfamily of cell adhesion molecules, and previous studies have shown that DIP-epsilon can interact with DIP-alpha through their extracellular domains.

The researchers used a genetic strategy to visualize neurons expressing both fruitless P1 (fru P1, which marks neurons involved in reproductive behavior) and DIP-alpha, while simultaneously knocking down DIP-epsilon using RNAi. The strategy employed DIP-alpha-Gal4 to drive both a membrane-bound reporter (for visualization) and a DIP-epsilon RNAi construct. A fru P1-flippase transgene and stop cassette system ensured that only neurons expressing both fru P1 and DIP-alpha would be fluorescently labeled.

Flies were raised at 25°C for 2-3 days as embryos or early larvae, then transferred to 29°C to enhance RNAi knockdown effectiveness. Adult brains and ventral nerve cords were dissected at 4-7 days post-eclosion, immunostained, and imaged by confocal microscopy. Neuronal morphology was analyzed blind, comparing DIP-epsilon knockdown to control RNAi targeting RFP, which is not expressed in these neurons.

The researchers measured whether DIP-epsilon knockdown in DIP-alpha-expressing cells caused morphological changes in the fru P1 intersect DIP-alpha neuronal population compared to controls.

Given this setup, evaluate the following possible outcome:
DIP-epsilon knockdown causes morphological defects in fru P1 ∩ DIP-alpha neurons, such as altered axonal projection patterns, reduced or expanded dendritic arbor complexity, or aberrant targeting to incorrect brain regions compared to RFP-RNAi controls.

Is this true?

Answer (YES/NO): YES